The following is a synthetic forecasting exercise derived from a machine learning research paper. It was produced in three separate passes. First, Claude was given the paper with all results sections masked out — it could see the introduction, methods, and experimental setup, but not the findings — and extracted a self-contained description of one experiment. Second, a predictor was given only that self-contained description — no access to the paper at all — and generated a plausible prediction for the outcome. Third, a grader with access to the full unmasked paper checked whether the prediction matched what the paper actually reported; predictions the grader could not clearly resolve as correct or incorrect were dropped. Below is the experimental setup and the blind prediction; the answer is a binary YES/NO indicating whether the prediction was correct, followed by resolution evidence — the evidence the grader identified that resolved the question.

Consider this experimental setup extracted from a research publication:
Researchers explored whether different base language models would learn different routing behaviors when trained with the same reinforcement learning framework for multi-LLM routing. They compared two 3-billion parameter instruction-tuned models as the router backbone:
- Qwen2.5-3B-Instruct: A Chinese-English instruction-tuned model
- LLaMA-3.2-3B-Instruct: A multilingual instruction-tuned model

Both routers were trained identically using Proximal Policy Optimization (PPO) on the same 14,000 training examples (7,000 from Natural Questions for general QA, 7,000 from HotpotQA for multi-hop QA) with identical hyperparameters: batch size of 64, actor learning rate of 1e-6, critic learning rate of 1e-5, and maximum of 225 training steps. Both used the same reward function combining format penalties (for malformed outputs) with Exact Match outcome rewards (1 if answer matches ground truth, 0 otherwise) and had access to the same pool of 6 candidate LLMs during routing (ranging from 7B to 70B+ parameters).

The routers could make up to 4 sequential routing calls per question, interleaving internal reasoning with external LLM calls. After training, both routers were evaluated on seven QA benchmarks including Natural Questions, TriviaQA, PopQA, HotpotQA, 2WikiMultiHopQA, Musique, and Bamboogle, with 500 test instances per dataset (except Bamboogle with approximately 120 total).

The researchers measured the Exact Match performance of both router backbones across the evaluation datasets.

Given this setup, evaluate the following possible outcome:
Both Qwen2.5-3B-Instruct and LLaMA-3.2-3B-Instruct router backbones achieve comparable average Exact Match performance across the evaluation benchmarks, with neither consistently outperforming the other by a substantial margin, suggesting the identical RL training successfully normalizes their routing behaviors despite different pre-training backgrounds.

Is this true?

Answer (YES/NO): YES